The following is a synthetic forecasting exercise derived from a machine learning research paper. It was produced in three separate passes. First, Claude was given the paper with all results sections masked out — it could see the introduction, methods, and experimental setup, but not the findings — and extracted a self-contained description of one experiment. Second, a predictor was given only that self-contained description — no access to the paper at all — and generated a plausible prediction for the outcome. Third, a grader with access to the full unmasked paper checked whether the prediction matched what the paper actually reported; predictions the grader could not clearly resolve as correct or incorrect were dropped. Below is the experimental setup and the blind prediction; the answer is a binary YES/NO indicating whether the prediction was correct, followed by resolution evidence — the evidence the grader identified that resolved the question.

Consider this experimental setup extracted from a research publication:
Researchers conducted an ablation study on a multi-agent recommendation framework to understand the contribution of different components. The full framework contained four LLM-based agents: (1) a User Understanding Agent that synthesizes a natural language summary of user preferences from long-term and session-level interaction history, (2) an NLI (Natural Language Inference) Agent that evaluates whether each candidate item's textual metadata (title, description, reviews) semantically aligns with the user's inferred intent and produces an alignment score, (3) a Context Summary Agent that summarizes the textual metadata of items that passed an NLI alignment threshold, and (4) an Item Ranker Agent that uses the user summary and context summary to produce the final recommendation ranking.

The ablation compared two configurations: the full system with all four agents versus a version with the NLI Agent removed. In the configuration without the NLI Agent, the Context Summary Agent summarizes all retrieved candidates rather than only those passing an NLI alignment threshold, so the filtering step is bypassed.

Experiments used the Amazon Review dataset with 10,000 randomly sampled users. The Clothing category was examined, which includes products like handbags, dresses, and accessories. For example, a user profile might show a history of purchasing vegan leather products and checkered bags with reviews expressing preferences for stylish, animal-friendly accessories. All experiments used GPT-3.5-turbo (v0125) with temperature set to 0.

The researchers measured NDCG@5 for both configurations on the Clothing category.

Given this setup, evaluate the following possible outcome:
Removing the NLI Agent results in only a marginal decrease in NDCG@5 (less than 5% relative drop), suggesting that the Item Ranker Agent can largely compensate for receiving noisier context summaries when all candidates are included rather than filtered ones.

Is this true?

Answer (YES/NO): NO